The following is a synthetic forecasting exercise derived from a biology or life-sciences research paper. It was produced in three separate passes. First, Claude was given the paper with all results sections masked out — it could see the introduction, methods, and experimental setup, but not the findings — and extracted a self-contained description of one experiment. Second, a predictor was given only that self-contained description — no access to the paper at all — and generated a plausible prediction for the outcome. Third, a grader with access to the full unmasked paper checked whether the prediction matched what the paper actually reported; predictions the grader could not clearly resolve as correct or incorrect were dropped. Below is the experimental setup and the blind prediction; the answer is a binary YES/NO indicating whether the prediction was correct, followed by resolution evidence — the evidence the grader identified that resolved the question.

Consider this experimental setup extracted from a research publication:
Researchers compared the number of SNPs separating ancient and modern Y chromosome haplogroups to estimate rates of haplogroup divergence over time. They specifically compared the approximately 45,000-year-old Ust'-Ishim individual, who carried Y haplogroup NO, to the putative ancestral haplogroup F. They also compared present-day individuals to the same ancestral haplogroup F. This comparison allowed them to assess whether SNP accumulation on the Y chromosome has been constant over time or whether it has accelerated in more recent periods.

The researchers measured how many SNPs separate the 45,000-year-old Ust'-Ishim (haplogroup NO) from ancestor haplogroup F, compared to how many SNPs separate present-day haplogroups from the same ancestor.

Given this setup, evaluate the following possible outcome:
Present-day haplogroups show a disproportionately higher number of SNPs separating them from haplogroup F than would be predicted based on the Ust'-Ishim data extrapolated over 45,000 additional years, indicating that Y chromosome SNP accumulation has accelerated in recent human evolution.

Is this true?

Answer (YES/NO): NO